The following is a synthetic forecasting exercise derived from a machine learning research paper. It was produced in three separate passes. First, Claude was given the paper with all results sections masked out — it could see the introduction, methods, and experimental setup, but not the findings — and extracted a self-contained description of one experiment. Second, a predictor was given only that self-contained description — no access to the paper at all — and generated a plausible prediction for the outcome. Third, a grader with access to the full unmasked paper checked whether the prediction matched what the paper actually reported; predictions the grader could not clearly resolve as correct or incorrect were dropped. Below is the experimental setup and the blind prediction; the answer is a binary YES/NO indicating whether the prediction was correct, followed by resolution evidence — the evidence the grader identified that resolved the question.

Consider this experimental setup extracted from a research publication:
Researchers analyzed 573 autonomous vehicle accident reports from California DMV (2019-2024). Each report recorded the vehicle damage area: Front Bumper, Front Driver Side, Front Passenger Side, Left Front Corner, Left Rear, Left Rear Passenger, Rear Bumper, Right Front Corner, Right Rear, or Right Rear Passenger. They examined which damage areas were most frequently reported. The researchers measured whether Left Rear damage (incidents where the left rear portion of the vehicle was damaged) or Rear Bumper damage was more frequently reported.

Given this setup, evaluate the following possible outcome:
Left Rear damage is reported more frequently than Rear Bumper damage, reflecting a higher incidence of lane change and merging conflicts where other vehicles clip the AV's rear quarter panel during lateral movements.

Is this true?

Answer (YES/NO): YES